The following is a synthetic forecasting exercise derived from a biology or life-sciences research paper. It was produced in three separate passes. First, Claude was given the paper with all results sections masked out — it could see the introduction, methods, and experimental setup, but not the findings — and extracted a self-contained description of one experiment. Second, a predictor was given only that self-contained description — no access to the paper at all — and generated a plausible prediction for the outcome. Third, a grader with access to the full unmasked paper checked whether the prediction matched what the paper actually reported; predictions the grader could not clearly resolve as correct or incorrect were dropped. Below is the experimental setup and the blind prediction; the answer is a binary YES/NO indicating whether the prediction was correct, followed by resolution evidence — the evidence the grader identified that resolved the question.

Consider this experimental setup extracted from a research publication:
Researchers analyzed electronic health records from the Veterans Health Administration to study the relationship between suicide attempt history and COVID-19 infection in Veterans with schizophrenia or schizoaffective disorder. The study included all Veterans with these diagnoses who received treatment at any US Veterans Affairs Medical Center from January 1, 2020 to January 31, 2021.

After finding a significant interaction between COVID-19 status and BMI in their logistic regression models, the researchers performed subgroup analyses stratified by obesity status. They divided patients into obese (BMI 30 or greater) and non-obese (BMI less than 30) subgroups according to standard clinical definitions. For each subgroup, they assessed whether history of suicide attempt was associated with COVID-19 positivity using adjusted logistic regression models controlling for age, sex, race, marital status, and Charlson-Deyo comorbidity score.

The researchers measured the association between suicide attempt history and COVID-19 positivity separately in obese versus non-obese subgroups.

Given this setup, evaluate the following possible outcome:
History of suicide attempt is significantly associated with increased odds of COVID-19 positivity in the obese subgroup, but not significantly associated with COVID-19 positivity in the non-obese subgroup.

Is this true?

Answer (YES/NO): YES